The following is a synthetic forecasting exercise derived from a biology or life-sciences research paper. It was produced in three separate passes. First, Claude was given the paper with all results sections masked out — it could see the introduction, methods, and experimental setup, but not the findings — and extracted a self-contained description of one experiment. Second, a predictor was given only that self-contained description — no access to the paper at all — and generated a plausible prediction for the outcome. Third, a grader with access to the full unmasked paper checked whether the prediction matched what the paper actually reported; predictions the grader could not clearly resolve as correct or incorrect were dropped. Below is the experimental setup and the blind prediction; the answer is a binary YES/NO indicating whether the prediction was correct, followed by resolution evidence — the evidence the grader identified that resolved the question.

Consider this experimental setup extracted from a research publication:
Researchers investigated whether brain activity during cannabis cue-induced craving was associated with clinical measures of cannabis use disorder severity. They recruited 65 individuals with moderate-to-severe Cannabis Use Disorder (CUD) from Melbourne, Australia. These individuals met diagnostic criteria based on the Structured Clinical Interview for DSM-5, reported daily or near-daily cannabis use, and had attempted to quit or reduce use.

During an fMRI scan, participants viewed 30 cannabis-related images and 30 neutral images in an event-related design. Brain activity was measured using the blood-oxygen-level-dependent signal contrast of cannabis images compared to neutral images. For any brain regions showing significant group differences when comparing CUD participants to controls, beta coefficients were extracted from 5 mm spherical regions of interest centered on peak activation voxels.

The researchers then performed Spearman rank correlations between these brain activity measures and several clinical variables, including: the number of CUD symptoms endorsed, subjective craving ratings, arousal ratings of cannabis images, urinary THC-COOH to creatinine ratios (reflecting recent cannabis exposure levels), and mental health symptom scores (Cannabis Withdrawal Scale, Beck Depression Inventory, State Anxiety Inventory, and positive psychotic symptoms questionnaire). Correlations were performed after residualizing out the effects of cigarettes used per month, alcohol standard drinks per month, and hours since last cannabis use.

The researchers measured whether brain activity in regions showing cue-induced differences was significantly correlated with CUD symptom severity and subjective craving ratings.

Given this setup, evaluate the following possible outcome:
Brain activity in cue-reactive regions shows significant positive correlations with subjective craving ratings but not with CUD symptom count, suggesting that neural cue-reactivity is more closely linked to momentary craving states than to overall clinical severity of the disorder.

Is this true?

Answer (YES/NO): NO